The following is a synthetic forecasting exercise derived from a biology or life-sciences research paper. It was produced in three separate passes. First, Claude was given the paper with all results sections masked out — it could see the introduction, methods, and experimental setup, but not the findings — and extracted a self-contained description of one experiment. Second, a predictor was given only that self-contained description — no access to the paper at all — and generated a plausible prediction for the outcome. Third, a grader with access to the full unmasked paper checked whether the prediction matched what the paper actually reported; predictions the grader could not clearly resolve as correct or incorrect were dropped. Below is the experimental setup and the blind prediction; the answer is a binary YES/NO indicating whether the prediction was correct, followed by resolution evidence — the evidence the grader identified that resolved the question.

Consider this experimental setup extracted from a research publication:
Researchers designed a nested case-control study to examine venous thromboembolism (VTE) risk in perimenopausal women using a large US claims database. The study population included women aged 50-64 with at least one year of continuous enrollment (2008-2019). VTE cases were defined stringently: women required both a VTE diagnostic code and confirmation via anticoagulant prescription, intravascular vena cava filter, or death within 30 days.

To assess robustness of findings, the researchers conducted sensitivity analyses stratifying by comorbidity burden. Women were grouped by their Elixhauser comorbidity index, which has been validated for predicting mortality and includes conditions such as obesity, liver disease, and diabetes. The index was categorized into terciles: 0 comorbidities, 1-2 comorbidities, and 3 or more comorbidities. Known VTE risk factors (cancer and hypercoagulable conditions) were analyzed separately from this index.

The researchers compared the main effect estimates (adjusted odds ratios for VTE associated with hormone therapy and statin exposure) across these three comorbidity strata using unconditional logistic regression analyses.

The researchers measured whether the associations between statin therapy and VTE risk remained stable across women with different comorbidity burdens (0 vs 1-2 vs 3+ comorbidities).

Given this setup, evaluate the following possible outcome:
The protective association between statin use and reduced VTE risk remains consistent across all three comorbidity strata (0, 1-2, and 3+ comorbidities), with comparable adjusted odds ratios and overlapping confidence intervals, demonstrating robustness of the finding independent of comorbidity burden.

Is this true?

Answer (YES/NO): YES